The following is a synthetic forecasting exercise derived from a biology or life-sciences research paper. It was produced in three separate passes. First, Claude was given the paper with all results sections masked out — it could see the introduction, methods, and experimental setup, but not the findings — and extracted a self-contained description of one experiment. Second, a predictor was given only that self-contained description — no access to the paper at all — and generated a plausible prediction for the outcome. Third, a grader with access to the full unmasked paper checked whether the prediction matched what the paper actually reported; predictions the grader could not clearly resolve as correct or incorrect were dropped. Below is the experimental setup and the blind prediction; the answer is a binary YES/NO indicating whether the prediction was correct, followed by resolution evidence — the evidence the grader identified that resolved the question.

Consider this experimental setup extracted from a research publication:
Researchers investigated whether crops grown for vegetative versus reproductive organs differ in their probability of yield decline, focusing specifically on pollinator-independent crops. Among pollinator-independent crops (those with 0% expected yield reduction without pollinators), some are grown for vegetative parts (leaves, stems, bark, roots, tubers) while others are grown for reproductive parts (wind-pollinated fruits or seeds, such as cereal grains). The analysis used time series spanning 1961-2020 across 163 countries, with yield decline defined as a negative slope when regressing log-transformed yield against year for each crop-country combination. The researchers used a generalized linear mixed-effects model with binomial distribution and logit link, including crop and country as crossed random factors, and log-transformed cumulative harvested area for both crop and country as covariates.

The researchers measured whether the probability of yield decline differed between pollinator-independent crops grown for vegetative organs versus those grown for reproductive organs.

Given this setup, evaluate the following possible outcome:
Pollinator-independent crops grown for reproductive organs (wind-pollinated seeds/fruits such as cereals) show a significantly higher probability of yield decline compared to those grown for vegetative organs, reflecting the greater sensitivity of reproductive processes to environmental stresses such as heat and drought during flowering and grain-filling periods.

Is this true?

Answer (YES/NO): NO